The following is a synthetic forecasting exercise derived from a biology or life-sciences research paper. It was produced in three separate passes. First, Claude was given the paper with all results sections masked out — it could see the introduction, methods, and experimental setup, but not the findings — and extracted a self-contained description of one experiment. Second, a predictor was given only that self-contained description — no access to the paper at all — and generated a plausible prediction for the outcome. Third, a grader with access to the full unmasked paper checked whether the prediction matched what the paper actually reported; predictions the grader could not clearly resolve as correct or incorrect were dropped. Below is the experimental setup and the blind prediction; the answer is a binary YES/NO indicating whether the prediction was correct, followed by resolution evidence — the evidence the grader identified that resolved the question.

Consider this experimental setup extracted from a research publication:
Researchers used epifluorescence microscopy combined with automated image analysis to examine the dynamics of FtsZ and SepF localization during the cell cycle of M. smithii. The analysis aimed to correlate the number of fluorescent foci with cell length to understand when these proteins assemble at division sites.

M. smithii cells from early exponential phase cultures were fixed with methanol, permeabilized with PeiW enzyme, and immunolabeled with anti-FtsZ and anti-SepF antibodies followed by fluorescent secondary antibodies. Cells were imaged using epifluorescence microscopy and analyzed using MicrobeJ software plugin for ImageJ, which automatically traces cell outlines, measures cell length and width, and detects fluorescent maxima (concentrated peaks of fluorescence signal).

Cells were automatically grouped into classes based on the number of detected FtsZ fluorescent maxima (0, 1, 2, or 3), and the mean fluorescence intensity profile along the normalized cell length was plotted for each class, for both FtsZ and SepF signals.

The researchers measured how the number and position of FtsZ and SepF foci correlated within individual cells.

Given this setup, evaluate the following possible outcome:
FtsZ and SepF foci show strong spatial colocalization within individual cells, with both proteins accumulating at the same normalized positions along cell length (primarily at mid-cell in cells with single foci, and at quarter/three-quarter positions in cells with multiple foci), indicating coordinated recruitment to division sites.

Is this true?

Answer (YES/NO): NO